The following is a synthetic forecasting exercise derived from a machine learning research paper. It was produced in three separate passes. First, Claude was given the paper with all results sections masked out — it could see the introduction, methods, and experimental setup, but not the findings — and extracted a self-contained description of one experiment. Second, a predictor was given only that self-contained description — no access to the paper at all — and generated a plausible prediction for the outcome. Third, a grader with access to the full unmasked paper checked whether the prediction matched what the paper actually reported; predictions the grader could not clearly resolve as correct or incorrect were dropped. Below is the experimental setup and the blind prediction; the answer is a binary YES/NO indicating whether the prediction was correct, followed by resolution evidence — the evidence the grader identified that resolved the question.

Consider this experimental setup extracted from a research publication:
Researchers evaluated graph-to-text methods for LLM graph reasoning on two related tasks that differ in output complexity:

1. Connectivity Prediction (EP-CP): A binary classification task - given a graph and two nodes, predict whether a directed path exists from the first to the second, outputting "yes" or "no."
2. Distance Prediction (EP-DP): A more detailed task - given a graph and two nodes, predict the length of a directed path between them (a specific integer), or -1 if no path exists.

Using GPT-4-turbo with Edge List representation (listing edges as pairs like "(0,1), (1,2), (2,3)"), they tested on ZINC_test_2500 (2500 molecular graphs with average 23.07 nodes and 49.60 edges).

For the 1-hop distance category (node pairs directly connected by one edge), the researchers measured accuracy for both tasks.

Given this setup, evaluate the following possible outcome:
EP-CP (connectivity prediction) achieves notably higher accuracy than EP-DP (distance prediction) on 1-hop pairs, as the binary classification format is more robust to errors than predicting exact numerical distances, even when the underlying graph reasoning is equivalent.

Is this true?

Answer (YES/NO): YES